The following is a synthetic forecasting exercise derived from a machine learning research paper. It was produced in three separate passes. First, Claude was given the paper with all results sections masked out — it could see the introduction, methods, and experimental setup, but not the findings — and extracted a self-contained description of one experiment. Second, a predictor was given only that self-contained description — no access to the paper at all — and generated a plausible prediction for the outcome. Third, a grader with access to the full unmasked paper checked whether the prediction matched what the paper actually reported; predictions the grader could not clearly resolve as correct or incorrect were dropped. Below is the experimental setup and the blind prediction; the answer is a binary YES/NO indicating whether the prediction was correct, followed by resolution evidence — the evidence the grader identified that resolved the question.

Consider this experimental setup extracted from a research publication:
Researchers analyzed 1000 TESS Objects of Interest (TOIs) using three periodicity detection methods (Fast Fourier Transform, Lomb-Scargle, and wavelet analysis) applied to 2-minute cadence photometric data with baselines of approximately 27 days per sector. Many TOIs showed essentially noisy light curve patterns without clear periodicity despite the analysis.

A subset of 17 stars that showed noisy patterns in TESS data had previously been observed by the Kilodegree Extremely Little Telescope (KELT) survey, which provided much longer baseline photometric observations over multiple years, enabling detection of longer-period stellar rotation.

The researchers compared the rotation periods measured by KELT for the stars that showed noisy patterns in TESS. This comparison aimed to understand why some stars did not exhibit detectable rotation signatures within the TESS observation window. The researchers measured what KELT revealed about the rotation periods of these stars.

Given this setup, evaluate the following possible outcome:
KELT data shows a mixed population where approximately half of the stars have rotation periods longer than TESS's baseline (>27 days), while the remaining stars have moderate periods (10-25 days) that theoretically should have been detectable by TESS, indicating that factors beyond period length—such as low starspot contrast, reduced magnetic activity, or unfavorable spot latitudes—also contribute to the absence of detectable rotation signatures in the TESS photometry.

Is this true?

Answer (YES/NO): NO